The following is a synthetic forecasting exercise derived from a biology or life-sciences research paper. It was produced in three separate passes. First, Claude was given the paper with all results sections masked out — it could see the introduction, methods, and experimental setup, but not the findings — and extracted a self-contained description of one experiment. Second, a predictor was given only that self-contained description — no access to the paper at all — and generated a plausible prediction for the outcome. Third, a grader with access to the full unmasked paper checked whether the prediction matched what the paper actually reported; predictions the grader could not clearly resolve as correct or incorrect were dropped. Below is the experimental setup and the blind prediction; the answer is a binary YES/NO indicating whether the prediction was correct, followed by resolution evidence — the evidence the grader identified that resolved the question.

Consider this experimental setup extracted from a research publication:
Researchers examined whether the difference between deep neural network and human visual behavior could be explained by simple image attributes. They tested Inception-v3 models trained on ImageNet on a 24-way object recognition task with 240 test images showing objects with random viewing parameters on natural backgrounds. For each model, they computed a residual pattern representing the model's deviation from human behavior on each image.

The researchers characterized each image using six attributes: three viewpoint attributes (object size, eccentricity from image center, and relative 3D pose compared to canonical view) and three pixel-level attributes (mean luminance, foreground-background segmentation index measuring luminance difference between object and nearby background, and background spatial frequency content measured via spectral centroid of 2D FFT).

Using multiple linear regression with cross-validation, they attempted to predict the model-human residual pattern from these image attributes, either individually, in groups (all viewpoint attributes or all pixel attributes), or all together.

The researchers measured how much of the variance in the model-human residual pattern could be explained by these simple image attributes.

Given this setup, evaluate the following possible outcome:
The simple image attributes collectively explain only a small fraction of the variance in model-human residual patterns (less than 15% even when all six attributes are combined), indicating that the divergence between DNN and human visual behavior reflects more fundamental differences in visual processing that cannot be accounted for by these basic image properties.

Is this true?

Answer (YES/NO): YES